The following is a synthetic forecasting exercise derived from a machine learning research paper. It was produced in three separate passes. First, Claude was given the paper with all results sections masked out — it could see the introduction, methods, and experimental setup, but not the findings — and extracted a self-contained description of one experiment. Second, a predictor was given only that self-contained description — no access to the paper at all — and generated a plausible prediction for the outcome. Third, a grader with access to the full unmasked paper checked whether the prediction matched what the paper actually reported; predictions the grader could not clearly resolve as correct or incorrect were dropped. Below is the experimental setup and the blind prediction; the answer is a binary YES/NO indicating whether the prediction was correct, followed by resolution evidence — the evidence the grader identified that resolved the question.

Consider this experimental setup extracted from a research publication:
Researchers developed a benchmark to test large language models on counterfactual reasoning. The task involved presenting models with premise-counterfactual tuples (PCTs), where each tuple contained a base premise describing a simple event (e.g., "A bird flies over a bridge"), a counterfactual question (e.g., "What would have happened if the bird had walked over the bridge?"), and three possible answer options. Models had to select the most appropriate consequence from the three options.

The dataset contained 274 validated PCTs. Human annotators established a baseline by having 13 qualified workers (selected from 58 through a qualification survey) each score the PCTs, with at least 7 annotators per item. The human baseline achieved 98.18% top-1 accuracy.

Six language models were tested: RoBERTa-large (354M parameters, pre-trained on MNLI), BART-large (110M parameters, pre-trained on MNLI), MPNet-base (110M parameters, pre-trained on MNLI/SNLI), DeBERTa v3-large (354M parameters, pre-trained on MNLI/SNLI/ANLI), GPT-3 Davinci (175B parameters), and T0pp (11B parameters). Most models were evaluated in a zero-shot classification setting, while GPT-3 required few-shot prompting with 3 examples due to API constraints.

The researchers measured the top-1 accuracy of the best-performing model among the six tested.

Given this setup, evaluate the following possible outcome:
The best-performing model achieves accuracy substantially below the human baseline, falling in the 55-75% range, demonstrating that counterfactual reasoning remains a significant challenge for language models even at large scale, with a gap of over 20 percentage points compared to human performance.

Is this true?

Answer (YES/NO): YES